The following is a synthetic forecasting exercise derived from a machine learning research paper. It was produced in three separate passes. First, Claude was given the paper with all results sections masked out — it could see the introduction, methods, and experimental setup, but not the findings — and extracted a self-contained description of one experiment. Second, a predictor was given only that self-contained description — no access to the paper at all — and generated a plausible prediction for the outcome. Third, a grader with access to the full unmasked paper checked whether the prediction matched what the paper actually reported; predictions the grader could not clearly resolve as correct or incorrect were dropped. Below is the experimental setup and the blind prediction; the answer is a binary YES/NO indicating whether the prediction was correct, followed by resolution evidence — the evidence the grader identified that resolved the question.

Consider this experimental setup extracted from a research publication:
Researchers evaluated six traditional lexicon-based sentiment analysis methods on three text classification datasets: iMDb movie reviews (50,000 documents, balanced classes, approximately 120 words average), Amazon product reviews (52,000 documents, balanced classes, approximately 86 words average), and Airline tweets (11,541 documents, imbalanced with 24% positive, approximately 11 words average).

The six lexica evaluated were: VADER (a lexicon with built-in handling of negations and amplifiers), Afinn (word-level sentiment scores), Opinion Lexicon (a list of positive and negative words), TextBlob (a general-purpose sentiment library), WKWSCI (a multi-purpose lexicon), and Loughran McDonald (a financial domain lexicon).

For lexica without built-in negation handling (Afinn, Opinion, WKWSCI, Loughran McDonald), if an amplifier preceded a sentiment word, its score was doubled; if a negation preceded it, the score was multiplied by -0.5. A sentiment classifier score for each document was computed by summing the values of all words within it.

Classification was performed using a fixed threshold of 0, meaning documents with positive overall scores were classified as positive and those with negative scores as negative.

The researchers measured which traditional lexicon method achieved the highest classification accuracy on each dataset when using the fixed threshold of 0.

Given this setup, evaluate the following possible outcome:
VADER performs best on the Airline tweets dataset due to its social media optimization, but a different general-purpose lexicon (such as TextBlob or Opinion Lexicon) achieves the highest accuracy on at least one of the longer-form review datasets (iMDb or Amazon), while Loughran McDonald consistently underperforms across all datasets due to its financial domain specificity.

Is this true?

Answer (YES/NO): NO